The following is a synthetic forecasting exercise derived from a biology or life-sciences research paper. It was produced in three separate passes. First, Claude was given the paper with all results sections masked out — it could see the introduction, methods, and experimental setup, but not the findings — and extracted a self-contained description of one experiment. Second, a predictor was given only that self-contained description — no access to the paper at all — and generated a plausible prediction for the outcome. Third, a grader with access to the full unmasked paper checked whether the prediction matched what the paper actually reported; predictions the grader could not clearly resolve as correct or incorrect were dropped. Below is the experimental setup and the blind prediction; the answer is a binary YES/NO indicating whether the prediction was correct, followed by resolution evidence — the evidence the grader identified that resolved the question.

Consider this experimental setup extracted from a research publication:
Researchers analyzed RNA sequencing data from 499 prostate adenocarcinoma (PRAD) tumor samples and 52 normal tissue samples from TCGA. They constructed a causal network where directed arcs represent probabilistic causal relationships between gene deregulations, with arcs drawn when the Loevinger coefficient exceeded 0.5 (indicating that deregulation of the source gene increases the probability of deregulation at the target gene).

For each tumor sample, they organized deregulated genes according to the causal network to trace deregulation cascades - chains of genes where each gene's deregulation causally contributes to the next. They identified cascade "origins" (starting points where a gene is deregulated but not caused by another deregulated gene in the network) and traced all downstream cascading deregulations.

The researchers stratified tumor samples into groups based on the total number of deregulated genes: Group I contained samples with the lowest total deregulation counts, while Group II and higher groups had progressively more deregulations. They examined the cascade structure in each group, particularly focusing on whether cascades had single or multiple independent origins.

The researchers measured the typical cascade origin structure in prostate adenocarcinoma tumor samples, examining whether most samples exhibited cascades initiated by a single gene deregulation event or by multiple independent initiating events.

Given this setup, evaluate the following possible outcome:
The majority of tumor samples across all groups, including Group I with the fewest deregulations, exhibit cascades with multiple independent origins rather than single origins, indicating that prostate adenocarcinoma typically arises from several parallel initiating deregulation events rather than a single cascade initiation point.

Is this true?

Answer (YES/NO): NO